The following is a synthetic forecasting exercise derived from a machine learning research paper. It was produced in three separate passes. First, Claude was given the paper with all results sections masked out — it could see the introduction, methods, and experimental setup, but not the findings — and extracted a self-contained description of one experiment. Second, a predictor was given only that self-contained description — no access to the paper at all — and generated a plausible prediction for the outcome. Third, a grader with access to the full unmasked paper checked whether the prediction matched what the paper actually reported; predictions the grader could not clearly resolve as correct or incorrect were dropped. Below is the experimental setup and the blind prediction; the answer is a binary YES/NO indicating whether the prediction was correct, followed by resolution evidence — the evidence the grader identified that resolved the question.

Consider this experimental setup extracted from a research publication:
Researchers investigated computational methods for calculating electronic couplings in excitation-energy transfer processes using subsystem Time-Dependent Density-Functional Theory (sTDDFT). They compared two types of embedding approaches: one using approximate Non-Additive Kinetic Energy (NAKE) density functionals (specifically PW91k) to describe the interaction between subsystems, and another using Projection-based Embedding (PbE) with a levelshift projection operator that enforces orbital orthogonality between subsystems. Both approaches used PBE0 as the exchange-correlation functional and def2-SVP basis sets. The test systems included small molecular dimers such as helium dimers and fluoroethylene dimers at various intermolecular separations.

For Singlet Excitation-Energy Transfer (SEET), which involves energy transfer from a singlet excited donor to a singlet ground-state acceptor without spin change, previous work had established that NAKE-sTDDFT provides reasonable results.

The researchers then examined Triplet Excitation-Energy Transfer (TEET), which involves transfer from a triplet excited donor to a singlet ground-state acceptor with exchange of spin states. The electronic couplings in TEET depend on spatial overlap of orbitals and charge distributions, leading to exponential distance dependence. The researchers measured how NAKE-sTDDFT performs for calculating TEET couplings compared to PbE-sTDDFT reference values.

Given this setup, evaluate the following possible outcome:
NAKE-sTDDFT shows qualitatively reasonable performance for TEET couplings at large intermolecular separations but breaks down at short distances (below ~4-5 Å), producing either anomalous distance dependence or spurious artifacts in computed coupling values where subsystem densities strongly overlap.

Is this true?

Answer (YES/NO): NO